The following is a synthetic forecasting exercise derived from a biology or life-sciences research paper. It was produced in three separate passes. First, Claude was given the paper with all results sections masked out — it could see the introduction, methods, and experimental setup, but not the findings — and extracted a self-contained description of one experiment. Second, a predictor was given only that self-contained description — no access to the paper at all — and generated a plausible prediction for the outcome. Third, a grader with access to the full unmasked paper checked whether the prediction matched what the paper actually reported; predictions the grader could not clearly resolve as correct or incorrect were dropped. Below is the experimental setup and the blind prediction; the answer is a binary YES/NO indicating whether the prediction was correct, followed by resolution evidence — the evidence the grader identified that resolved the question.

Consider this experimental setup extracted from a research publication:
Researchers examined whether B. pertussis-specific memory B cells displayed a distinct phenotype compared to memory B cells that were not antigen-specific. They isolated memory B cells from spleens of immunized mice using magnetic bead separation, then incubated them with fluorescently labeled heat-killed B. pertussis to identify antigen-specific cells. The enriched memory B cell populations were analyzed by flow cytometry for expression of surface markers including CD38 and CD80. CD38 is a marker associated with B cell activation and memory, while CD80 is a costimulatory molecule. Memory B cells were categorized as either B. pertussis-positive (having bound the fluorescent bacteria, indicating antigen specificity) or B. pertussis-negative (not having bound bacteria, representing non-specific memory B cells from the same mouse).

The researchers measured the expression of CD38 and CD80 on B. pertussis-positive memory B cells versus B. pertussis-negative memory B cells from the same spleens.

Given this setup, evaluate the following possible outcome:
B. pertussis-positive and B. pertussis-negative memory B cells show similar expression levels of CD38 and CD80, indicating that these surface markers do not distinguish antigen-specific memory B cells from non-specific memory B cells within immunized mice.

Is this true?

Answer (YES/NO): NO